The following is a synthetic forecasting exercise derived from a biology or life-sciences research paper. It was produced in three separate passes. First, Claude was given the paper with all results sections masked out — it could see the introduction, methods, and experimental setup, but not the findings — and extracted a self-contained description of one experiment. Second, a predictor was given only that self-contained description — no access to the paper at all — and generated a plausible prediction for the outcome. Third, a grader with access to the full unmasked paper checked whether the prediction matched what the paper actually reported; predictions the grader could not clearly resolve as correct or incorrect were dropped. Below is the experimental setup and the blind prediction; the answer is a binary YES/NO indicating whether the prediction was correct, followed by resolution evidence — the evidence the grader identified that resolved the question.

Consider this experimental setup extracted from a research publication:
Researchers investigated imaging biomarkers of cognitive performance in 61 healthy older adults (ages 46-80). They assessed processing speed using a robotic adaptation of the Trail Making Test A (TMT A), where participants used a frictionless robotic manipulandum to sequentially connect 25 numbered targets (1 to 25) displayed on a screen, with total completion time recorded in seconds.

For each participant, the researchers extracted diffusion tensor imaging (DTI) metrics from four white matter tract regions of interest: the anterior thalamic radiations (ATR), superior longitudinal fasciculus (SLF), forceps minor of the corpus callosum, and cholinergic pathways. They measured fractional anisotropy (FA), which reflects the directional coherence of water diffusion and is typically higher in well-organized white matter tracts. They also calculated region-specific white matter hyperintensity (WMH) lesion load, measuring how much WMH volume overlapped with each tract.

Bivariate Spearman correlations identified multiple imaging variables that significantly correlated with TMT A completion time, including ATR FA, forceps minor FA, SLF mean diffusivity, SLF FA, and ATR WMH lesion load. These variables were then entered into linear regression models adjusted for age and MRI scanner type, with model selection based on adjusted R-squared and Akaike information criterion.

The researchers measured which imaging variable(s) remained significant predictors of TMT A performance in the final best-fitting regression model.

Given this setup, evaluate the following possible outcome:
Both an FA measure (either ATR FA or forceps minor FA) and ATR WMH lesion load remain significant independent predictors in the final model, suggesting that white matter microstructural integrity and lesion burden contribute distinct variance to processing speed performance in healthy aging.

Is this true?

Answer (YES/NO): NO